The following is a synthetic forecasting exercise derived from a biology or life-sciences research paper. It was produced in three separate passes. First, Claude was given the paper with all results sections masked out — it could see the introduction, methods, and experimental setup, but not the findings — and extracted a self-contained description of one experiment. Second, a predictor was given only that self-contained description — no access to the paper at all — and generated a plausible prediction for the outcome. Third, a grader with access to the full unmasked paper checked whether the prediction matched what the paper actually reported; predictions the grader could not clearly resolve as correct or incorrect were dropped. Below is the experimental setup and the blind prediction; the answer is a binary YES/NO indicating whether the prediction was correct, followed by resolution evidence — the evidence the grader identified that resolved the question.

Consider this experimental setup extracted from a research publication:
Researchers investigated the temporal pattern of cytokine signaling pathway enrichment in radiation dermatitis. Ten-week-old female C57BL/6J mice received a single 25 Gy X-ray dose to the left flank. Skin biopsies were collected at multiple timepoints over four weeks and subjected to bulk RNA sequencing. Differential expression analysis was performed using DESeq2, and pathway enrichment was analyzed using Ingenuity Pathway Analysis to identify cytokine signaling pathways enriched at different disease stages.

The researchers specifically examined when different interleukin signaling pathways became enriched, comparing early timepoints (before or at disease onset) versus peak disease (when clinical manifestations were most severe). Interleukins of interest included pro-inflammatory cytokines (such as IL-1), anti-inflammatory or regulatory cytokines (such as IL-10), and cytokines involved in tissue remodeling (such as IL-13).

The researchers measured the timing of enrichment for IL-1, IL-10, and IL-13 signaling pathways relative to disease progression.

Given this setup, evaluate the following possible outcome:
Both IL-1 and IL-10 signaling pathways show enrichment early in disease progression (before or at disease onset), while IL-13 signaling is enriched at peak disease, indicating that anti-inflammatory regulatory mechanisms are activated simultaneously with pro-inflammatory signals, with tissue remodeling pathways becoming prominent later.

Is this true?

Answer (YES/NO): NO